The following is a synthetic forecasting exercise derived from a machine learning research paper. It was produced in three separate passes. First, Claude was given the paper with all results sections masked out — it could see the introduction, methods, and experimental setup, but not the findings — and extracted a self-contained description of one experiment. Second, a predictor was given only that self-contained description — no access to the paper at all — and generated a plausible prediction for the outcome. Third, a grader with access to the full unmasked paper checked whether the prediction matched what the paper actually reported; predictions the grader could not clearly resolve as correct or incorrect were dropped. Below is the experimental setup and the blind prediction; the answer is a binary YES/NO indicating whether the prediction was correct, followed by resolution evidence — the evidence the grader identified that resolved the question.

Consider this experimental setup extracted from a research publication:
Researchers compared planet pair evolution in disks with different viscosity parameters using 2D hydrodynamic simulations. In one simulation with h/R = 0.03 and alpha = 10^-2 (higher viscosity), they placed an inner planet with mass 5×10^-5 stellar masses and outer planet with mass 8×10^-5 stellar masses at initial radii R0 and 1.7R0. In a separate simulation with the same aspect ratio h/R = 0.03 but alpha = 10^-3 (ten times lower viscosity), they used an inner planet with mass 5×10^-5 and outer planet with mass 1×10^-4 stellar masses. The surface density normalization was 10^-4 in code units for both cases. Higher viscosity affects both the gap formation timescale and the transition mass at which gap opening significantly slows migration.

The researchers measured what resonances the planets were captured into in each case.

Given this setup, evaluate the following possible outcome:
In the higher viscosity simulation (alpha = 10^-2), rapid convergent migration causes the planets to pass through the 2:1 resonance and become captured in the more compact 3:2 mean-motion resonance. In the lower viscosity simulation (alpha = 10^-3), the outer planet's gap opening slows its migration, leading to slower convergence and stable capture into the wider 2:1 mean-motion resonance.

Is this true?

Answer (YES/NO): NO